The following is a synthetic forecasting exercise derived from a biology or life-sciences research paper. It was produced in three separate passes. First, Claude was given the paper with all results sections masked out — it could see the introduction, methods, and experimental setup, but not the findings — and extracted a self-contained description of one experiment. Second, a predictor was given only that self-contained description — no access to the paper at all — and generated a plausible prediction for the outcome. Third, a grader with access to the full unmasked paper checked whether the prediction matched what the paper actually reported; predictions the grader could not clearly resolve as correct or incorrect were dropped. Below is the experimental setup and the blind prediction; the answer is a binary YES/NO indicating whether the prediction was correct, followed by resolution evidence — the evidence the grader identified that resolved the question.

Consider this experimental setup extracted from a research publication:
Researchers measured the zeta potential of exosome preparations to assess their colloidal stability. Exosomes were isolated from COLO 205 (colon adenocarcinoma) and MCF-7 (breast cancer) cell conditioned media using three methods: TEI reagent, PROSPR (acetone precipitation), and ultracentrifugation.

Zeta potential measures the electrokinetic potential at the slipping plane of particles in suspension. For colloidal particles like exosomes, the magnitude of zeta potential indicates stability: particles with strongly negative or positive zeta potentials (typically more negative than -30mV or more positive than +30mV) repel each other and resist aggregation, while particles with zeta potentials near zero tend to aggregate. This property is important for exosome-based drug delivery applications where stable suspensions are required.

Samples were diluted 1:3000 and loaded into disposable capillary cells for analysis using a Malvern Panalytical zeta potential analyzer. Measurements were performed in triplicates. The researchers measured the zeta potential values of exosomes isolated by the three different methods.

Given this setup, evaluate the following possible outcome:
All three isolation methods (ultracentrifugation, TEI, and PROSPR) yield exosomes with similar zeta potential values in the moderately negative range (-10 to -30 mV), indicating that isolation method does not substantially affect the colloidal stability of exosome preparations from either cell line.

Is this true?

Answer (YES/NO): NO